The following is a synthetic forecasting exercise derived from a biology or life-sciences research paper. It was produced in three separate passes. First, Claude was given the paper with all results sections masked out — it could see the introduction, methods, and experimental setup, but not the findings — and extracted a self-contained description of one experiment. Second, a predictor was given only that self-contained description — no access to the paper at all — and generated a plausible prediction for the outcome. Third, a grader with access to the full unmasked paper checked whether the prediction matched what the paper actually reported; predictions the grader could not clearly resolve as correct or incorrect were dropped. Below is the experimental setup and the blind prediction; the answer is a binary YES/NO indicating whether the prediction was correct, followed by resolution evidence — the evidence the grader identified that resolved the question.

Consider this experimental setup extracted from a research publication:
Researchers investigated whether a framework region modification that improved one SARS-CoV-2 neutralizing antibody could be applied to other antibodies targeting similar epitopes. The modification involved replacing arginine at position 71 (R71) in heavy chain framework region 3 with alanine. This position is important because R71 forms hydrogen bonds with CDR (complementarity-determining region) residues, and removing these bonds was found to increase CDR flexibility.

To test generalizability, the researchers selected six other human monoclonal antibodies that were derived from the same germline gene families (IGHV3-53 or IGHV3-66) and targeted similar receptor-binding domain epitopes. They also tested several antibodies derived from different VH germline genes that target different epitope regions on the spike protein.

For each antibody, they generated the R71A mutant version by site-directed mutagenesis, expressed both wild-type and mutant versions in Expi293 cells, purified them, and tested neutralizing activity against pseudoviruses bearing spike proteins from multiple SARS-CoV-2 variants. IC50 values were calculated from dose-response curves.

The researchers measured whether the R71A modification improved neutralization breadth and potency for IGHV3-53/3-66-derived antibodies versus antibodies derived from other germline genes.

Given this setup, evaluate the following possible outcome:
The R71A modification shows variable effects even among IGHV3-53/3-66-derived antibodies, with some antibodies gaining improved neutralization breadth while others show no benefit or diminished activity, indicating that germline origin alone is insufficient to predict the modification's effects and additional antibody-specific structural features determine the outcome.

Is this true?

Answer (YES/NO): NO